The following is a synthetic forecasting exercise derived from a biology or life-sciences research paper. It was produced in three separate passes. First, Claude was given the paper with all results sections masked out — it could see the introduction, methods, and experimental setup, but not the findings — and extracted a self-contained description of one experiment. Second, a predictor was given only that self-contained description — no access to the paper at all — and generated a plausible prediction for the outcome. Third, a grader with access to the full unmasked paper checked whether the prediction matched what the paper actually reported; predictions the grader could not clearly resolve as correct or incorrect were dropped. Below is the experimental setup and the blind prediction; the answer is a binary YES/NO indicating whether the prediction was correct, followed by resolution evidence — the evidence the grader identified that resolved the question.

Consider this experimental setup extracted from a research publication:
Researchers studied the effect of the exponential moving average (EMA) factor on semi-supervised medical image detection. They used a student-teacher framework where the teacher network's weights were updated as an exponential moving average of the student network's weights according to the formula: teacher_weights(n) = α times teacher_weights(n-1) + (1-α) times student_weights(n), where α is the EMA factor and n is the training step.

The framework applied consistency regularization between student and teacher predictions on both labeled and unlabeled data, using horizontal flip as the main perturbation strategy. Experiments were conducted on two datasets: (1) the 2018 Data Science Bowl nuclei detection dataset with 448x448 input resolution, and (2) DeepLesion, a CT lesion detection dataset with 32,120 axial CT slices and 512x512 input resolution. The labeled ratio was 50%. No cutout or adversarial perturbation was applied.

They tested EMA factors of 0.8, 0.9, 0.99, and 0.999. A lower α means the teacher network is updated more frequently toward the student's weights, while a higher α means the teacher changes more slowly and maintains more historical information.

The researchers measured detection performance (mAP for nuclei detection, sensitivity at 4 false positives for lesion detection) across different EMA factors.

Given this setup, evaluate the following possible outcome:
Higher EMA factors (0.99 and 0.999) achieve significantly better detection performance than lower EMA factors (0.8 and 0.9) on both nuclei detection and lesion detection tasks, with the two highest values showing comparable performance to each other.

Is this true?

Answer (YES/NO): NO